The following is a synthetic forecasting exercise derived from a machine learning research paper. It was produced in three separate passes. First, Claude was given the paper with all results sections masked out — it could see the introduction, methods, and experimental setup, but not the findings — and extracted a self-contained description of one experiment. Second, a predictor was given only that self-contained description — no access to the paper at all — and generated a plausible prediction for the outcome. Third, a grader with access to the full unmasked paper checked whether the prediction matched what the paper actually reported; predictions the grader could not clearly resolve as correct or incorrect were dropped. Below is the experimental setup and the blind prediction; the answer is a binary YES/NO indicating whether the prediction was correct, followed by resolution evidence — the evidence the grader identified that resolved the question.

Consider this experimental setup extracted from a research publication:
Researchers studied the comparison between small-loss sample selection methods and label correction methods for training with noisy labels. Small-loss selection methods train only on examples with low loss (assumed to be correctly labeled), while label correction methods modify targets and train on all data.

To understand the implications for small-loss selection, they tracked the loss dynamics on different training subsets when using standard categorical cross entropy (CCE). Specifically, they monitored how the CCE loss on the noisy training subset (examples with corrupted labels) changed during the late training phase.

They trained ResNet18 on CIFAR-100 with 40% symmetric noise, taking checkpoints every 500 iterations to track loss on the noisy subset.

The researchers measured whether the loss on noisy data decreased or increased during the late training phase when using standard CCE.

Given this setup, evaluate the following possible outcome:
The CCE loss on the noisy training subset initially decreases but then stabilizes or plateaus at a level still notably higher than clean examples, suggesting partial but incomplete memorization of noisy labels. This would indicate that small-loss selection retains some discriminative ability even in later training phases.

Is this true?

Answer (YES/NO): NO